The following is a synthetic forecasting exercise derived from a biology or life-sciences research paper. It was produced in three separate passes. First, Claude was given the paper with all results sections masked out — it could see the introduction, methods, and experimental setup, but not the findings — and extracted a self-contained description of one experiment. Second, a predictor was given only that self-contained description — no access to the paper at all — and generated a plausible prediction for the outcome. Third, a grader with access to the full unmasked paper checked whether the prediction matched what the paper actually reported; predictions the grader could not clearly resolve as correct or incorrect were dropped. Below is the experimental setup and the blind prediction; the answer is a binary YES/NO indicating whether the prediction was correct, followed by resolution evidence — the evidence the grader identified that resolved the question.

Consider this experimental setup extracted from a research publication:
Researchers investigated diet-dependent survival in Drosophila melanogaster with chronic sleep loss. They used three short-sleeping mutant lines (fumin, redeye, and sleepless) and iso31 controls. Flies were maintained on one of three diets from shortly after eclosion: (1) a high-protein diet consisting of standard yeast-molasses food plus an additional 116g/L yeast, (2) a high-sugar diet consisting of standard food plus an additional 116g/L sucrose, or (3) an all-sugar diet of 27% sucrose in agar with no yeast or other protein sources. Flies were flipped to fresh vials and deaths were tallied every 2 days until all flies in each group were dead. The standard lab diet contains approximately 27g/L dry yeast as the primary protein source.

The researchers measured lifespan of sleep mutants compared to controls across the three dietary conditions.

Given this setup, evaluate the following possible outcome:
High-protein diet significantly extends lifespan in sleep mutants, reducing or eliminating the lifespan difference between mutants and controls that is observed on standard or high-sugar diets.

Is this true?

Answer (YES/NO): NO